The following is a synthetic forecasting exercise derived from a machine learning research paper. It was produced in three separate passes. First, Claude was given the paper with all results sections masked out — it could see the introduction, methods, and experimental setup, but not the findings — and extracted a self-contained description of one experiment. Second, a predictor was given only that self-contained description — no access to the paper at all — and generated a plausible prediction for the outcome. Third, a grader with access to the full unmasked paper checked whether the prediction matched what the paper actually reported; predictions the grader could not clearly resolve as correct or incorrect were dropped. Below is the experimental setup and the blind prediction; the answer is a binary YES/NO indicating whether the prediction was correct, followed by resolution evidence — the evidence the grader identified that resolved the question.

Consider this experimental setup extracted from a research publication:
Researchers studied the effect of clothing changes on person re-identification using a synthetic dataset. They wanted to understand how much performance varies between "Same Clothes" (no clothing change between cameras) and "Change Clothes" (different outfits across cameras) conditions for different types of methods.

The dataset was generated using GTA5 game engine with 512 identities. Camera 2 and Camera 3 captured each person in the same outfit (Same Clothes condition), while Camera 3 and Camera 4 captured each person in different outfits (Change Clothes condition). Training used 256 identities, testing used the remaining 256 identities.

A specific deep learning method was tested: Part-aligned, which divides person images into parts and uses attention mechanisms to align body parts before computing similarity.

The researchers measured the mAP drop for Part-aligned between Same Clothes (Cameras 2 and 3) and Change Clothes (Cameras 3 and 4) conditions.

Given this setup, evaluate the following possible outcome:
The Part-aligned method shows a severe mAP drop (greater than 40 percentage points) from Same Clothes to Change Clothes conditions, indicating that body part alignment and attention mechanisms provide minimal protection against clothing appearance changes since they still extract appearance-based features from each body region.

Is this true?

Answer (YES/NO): NO